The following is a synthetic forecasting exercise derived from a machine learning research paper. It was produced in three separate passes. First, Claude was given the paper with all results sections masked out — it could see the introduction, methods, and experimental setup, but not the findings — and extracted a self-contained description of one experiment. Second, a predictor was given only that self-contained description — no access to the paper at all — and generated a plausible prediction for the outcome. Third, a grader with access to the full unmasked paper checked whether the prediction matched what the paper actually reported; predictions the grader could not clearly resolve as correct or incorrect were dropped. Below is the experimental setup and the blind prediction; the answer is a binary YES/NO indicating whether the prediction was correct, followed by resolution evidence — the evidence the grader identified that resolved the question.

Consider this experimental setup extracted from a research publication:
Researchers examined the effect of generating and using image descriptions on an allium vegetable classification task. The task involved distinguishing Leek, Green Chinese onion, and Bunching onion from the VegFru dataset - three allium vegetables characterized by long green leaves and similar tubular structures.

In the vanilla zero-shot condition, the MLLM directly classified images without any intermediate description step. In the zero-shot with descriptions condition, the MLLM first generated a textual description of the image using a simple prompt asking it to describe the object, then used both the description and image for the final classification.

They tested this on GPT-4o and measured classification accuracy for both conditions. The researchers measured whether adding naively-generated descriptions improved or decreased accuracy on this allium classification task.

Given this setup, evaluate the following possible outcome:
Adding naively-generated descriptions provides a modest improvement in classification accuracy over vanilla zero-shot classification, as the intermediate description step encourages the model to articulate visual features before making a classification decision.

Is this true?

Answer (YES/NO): YES